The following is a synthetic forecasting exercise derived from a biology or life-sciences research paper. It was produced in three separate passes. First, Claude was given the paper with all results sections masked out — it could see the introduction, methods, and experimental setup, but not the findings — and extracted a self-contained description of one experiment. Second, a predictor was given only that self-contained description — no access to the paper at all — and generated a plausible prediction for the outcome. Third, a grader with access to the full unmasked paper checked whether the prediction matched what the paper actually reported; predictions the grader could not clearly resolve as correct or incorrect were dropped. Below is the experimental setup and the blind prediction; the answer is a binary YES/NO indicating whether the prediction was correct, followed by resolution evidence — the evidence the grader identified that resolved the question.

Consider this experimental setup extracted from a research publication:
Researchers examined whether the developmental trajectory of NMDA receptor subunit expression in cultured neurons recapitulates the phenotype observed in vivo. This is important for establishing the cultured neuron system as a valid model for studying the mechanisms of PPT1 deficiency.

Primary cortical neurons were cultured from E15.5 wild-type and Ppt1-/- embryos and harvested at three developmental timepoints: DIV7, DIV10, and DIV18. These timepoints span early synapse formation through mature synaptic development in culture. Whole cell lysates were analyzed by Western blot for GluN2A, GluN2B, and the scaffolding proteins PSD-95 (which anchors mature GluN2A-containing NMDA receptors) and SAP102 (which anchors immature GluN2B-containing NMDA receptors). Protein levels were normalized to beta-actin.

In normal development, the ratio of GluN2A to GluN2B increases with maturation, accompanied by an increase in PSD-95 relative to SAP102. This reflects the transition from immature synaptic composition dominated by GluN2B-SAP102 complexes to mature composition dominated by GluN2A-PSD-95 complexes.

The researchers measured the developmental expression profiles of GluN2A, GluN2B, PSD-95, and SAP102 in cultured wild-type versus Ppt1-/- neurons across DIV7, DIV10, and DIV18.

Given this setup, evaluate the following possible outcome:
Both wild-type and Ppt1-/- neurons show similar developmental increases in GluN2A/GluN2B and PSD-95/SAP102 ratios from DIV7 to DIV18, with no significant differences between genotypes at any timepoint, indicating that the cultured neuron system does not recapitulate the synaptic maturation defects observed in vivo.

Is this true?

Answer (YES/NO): NO